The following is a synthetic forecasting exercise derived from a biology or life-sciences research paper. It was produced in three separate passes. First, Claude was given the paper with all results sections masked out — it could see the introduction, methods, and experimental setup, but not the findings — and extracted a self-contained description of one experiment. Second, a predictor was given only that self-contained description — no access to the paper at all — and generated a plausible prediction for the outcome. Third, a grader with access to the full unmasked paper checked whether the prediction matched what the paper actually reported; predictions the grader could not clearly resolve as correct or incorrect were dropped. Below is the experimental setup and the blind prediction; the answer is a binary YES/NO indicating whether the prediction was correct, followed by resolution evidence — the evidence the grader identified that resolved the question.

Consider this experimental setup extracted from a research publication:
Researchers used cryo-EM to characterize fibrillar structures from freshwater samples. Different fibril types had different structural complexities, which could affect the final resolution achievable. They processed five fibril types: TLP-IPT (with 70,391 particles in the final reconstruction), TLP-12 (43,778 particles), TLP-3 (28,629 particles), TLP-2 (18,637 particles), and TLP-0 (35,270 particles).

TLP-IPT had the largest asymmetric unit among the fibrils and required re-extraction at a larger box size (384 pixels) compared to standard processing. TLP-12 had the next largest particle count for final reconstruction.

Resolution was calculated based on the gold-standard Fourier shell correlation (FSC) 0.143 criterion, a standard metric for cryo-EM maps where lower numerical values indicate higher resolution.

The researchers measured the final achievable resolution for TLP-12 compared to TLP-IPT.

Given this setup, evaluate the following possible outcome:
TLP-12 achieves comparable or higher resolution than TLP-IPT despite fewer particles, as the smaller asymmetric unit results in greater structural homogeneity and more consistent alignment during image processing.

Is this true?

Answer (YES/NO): YES